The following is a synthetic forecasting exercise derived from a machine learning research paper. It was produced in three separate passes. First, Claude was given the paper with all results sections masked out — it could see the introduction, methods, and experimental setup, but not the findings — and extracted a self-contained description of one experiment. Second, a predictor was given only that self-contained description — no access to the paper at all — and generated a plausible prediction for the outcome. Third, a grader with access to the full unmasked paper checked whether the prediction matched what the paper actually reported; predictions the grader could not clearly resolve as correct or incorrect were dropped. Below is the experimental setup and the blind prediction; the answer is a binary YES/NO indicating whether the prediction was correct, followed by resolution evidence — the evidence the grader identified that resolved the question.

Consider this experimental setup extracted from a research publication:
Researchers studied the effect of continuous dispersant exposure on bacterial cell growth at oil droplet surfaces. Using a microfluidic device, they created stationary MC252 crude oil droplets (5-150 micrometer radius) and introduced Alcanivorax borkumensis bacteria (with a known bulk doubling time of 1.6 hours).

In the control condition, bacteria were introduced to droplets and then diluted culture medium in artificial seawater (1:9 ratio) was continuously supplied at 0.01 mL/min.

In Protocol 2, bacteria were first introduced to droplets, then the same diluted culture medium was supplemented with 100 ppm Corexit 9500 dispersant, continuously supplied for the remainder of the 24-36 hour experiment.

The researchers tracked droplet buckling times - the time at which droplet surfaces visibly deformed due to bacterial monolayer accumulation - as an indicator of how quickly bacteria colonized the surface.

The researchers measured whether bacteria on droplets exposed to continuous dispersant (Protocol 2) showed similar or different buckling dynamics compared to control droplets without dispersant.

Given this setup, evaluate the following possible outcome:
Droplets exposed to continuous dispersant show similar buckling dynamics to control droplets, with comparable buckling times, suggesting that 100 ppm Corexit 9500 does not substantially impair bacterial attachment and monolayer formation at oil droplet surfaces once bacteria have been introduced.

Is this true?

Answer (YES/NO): NO